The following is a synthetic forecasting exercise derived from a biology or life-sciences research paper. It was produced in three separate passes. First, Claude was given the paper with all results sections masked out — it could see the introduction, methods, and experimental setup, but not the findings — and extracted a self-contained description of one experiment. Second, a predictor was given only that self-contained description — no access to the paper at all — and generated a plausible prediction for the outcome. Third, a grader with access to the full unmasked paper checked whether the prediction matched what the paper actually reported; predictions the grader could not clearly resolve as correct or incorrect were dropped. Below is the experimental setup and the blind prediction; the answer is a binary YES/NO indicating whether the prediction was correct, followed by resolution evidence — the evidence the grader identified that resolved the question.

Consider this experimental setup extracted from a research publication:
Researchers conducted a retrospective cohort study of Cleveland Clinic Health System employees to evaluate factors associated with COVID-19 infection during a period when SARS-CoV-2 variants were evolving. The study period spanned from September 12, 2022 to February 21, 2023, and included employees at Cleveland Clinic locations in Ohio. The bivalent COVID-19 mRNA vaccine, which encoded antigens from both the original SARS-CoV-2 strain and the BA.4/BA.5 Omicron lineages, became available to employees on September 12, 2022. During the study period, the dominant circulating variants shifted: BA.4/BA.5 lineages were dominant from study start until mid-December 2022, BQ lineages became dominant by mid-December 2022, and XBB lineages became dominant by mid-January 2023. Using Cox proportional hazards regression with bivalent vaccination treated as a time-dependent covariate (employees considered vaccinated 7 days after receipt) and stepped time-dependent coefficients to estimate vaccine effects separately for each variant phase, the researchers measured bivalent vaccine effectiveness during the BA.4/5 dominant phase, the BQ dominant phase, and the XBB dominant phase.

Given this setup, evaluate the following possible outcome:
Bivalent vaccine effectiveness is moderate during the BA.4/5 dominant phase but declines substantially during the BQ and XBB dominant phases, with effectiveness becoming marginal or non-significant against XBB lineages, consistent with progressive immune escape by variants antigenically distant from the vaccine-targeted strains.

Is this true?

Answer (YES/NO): YES